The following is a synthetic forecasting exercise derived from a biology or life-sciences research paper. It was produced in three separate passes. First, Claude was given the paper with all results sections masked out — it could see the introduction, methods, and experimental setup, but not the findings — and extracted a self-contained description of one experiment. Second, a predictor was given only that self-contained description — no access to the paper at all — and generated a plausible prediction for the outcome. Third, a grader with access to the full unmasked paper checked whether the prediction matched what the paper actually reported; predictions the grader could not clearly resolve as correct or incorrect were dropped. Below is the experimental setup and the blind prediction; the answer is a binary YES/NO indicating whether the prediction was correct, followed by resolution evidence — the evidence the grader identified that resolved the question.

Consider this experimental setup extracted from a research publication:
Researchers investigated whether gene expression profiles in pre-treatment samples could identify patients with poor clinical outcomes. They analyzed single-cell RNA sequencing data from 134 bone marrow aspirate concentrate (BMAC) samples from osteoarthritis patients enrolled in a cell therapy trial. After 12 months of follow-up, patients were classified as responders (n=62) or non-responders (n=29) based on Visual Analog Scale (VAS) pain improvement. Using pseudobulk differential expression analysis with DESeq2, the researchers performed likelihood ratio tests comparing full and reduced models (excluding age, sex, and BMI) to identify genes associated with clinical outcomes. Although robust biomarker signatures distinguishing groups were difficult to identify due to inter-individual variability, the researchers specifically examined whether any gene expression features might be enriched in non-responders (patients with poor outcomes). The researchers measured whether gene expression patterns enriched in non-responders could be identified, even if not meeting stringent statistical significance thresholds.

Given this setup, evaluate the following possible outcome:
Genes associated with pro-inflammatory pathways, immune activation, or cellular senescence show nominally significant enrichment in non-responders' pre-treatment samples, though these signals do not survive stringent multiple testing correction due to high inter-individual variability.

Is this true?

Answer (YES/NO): YES